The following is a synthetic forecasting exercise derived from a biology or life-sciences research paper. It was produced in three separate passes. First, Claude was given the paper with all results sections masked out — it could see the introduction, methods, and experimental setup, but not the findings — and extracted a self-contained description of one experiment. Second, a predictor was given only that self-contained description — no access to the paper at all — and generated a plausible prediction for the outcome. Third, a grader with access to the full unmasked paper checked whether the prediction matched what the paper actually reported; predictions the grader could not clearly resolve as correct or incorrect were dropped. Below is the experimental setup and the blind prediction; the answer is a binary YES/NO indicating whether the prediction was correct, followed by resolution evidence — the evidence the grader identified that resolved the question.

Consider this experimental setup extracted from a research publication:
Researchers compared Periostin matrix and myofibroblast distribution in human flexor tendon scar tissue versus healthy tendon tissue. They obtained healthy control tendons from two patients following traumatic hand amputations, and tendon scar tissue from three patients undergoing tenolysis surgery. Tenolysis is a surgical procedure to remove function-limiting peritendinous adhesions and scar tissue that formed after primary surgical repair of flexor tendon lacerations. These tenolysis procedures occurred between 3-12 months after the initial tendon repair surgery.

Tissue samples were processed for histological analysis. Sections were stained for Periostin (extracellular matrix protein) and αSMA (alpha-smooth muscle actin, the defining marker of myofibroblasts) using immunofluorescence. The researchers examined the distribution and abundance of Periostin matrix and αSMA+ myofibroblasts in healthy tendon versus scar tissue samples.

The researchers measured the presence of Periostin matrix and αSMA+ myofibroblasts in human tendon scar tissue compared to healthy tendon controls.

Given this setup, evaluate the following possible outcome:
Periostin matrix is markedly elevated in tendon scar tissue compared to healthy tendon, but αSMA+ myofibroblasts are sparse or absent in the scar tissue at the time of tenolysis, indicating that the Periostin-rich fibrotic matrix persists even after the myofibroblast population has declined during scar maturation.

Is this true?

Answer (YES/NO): NO